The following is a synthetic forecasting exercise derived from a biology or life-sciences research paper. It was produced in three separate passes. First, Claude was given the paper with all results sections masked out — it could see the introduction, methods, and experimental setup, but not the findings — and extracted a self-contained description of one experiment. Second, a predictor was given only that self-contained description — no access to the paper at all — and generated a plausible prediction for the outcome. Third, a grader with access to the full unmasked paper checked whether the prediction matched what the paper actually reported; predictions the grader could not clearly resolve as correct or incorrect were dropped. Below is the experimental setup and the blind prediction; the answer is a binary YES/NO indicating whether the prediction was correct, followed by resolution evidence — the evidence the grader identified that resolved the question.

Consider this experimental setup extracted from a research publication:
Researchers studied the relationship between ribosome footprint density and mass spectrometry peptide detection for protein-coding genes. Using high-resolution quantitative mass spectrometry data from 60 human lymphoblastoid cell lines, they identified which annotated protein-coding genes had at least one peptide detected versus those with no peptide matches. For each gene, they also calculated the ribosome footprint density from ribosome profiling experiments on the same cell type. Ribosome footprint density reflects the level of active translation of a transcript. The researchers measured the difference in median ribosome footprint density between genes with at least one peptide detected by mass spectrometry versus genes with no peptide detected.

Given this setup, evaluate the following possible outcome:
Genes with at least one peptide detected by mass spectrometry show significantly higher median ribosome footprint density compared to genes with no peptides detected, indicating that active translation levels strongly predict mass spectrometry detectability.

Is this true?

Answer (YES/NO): YES